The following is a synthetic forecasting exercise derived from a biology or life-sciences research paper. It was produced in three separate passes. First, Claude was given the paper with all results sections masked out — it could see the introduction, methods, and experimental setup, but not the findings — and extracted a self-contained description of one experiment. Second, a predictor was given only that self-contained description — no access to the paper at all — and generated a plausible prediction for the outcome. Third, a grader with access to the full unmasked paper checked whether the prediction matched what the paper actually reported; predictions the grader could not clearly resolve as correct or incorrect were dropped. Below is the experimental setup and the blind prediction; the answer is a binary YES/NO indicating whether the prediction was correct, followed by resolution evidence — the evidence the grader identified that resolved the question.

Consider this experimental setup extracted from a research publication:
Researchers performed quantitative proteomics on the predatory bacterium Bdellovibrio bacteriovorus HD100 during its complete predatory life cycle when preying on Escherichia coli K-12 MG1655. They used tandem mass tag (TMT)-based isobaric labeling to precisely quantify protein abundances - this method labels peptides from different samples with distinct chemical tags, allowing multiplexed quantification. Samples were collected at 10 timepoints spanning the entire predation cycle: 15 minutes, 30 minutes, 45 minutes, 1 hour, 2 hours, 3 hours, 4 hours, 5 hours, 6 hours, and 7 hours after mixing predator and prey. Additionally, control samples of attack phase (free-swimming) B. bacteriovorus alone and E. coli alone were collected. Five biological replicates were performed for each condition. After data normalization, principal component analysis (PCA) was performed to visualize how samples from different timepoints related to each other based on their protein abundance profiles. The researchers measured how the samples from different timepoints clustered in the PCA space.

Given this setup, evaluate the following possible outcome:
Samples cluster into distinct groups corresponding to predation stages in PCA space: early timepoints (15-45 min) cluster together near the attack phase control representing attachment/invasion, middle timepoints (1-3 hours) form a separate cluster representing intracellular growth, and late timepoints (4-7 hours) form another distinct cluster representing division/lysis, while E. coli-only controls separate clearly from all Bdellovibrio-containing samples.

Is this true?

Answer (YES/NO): NO